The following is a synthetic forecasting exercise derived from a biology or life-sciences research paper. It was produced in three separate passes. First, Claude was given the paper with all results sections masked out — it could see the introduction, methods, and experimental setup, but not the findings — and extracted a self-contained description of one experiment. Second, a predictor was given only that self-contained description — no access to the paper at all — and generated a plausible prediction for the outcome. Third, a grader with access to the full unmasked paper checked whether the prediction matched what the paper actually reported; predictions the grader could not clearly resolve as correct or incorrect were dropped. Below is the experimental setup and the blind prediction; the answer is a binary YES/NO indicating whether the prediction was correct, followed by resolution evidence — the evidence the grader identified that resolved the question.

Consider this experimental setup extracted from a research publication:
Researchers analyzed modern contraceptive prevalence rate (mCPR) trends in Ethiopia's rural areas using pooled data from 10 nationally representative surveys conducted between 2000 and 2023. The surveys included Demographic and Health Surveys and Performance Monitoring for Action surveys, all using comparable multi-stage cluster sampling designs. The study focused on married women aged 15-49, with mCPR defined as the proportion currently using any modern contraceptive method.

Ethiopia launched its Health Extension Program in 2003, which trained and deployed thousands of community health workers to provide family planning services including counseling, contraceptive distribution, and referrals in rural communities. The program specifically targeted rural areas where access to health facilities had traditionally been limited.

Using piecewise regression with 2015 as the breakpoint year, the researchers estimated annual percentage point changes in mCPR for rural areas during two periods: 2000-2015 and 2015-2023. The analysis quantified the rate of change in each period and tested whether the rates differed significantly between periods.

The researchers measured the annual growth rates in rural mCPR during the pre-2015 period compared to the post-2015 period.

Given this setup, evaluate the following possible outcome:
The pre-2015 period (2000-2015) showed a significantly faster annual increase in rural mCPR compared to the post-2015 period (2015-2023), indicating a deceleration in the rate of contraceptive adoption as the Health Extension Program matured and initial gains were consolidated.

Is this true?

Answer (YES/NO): YES